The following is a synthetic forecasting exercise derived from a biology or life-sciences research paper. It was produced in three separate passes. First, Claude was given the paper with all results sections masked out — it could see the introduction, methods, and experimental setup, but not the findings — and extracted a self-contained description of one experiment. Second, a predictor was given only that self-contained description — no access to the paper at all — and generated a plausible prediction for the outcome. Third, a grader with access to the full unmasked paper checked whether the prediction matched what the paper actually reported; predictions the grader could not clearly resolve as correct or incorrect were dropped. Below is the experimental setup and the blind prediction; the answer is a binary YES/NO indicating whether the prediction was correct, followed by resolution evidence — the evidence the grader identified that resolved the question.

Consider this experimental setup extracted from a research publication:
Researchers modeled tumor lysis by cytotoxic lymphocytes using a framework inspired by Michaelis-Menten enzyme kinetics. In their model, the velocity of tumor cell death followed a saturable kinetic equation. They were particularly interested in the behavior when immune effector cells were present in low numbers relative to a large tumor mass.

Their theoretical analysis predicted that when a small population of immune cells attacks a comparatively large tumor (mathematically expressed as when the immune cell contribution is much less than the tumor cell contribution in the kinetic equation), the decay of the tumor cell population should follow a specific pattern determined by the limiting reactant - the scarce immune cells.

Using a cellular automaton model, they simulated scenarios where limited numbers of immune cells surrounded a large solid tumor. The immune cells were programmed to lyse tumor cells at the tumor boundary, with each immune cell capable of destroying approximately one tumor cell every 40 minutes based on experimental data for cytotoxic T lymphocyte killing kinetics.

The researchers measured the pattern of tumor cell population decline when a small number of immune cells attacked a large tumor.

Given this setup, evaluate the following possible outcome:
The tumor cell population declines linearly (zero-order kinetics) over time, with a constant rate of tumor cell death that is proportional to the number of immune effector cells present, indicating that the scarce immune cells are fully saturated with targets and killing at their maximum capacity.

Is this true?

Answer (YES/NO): YES